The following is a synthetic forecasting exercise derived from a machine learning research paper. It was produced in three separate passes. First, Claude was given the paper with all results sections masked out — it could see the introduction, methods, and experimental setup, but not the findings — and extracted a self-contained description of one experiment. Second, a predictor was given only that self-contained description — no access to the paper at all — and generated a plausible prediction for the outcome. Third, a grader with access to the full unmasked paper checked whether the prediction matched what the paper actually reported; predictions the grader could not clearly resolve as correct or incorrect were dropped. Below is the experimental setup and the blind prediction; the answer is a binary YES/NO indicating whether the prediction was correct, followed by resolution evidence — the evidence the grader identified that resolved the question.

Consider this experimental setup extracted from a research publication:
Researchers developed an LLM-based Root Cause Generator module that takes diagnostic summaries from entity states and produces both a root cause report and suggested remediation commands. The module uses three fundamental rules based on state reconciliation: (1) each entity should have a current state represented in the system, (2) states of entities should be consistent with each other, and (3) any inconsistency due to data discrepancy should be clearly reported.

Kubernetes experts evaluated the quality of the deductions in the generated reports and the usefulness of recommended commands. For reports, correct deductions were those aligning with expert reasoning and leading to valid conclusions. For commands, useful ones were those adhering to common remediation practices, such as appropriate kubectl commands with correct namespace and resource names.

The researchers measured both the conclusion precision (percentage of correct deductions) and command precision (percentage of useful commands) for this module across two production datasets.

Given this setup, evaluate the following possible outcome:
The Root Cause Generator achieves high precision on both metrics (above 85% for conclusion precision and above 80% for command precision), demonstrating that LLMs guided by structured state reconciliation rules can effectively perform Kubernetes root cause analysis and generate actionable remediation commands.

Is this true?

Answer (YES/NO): YES